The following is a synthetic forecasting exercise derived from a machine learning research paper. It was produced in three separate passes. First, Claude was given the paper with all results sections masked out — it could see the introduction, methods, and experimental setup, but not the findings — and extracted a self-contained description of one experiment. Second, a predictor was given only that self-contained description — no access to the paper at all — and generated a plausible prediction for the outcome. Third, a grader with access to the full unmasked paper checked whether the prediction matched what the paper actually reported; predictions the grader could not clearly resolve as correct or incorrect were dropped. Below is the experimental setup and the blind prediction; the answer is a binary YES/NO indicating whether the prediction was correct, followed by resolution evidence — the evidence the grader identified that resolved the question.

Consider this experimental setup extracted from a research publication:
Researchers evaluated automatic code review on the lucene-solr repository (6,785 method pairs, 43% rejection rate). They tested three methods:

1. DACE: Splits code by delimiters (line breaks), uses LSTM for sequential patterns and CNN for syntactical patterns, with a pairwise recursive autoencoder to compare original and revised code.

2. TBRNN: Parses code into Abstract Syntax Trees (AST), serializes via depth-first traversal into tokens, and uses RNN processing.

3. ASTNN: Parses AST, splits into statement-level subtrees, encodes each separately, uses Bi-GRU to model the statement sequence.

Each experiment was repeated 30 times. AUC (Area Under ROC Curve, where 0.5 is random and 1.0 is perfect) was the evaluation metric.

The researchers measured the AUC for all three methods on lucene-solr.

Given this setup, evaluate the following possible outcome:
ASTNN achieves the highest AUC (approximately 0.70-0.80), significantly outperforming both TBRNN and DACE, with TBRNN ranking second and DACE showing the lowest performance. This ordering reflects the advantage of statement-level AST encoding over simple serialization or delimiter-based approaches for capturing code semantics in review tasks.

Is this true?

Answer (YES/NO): NO